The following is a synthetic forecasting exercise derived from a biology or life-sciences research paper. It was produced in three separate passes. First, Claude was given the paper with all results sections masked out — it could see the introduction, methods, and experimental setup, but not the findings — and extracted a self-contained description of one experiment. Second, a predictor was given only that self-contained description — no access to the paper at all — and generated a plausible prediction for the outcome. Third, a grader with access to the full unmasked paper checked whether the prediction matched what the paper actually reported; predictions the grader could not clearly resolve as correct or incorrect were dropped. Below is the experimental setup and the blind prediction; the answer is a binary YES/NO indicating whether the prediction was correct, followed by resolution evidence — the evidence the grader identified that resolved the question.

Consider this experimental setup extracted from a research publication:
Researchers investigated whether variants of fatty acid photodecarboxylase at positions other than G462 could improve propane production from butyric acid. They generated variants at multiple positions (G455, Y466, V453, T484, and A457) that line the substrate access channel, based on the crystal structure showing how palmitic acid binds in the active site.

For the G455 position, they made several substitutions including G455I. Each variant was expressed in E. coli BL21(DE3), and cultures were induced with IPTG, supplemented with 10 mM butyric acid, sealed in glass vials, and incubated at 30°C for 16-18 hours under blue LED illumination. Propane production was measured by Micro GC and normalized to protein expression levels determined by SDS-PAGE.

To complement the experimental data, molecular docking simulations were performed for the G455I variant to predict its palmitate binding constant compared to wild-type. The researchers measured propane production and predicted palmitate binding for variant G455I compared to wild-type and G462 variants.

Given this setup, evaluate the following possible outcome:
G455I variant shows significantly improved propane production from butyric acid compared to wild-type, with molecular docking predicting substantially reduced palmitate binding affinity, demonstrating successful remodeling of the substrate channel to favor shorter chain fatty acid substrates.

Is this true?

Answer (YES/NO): NO